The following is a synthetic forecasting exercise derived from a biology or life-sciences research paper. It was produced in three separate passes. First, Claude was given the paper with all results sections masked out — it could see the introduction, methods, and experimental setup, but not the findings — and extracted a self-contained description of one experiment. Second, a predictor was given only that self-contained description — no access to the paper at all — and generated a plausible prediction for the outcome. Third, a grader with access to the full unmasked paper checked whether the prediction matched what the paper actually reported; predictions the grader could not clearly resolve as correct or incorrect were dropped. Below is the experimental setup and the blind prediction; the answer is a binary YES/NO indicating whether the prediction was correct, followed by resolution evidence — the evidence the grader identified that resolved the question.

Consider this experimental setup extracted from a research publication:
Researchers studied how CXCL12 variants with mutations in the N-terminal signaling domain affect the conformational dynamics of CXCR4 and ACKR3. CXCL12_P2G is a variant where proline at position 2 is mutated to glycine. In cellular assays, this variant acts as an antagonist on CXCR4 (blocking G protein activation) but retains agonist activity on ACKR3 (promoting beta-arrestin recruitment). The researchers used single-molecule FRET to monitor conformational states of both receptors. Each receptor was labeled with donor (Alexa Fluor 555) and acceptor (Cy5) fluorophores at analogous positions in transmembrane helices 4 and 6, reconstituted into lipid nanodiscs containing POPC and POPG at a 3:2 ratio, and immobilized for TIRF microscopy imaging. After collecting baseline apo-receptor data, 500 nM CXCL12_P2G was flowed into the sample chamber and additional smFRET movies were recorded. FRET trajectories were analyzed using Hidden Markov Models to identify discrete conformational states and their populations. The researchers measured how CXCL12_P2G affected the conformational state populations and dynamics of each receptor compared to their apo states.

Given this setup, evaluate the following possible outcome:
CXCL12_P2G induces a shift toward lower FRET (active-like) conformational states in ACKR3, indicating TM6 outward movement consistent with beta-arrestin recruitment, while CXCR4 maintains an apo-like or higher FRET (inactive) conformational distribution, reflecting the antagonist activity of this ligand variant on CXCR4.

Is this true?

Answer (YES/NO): NO